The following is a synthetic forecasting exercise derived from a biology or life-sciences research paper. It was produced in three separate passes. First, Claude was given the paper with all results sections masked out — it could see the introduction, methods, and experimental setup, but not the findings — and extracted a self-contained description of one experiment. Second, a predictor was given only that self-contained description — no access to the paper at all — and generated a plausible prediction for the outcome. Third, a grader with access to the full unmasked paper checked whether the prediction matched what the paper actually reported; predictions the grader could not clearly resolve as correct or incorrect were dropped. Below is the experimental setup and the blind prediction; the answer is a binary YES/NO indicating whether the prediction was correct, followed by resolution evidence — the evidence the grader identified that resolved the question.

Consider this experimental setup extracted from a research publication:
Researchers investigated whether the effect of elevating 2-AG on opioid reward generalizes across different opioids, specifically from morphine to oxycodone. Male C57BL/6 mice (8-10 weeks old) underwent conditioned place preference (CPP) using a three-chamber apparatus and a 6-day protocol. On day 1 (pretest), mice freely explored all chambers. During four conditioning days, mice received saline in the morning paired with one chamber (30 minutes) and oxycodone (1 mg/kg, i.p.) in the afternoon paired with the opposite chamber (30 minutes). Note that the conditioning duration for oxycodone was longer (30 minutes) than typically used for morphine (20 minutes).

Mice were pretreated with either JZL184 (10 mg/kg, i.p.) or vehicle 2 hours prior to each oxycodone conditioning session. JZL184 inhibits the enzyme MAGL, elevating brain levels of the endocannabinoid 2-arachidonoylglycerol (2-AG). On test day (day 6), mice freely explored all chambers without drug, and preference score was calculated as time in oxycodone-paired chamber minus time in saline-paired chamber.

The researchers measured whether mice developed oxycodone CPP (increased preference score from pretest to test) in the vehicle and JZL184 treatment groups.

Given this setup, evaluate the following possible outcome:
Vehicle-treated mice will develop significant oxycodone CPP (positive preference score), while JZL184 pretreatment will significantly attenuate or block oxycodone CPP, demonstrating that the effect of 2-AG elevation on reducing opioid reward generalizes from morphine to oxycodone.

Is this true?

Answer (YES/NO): YES